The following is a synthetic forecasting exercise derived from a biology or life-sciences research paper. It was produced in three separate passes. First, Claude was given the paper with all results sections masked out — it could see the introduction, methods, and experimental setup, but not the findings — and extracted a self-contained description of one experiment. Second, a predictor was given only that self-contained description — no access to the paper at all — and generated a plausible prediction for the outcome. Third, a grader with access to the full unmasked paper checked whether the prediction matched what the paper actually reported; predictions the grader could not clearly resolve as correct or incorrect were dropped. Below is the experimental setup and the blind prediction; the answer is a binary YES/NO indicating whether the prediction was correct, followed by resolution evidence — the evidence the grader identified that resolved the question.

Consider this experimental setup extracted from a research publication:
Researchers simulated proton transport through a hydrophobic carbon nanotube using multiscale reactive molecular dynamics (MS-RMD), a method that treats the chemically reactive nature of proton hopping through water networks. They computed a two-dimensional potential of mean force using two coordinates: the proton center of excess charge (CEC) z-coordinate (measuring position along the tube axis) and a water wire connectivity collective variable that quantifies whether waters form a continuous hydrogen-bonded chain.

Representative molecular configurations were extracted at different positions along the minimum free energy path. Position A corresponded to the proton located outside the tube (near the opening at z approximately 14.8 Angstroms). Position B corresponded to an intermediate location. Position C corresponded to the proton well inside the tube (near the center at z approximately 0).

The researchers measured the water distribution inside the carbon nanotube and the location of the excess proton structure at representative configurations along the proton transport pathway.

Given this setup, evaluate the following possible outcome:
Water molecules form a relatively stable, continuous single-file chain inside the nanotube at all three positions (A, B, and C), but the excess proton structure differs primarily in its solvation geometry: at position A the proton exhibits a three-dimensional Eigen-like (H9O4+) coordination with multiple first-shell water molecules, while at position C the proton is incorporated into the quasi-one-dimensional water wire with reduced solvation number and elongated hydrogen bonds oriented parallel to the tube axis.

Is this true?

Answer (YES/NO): NO